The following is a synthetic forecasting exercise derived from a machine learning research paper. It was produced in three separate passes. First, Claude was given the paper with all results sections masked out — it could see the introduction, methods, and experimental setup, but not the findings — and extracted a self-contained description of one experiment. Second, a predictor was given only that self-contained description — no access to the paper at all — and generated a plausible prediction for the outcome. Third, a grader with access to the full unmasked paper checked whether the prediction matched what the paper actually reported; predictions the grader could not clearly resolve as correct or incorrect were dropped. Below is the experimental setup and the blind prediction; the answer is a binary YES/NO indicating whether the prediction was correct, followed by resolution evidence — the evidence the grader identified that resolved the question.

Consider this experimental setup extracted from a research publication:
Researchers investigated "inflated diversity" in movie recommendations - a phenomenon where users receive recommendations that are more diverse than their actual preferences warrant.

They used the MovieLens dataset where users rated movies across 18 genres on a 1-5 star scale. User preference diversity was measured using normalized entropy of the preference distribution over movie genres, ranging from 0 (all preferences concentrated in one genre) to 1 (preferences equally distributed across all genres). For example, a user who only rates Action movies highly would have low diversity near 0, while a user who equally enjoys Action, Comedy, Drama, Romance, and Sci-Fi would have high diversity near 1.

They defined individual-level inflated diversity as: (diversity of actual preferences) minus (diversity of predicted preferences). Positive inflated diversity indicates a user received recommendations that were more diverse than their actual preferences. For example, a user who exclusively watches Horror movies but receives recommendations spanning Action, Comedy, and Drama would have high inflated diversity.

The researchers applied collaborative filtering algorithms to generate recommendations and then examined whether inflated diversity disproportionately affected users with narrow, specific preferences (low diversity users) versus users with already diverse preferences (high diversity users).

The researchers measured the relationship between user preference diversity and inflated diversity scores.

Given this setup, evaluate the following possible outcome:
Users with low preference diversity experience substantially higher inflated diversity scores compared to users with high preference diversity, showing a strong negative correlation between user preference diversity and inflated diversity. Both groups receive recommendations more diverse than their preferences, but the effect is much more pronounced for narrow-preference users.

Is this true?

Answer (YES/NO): NO